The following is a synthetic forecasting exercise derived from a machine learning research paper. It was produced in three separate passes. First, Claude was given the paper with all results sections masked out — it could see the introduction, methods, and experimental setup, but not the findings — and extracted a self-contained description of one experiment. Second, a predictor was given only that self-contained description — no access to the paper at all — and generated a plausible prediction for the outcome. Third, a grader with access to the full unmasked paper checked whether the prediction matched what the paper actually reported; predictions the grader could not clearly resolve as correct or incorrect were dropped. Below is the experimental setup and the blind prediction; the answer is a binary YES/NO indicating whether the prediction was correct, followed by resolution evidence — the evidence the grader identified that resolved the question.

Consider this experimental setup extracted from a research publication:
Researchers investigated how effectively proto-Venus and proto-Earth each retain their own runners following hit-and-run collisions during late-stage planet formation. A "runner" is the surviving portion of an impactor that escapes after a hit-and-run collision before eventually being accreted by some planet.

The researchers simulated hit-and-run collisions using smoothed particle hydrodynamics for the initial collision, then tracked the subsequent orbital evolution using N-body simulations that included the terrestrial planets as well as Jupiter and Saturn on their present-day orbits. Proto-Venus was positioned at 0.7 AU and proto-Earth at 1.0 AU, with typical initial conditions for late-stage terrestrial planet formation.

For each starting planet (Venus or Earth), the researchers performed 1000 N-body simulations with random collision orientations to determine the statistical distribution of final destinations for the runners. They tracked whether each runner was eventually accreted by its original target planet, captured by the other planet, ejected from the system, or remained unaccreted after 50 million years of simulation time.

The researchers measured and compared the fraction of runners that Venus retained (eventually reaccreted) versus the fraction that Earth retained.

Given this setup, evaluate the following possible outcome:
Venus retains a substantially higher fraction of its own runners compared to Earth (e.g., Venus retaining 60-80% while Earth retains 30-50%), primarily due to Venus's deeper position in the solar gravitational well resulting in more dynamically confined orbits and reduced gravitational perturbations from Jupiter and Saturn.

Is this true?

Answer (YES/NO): NO